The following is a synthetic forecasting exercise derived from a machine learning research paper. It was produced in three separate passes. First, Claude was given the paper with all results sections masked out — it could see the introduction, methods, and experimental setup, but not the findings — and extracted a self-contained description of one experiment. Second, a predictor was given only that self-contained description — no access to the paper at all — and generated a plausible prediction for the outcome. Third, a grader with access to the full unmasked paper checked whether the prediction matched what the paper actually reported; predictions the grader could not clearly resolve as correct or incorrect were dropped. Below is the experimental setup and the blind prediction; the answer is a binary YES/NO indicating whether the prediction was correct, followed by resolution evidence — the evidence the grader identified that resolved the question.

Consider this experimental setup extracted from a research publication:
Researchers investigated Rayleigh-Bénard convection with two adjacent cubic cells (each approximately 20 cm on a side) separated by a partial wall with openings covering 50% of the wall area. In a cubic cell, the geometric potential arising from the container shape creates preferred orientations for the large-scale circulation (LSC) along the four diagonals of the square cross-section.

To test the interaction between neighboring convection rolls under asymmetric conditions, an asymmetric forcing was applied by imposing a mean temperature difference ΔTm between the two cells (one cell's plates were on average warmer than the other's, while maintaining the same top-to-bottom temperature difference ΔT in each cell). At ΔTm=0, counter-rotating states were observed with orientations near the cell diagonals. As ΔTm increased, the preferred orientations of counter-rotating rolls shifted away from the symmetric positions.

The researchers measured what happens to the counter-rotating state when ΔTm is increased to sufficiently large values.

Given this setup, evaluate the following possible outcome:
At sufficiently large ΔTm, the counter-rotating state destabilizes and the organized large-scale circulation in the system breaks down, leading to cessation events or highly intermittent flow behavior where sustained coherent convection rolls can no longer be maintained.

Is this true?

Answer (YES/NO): NO